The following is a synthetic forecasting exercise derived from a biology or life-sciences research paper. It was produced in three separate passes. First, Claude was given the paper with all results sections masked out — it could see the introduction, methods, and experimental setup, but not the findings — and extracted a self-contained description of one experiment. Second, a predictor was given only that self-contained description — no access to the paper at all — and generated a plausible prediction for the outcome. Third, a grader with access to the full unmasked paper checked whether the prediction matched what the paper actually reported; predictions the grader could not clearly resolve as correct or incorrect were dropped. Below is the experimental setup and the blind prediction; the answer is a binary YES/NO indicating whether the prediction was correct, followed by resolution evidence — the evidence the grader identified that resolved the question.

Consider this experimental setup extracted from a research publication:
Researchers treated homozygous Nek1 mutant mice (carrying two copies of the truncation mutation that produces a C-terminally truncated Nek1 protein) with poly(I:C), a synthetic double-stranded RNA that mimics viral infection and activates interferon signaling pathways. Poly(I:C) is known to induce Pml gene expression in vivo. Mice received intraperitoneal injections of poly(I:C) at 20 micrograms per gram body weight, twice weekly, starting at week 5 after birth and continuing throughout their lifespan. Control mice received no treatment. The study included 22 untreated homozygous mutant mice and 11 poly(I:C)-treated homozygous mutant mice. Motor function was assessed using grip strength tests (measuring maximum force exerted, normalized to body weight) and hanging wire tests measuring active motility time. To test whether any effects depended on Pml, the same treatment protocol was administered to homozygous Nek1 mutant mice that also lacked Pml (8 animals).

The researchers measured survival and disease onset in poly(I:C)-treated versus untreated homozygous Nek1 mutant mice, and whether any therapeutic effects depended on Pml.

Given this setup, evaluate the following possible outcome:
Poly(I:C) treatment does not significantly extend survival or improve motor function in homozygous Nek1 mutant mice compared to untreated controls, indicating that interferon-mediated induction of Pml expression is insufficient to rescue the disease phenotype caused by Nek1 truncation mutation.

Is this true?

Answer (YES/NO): NO